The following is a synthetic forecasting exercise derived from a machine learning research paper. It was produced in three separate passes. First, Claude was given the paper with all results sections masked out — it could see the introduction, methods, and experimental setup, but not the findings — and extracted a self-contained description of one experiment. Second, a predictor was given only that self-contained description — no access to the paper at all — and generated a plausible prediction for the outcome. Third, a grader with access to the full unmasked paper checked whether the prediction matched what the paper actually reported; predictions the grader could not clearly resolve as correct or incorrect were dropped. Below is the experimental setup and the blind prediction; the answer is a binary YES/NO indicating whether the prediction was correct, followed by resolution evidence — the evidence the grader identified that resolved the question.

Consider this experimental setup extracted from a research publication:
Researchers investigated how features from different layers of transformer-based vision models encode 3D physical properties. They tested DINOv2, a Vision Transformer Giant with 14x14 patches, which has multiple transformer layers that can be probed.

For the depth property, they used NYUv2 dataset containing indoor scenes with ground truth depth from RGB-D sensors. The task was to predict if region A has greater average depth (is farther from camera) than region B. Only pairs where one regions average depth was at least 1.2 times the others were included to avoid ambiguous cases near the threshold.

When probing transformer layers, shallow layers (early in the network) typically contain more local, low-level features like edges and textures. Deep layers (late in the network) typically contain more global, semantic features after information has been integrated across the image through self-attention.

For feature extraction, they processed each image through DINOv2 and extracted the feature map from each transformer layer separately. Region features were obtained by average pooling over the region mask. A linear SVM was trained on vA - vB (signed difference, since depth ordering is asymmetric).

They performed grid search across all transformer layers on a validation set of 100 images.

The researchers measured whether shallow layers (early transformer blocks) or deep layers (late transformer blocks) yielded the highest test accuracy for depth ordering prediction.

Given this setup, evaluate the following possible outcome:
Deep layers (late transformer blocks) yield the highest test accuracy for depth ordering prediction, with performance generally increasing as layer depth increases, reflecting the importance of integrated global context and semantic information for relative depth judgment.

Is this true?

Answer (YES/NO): YES